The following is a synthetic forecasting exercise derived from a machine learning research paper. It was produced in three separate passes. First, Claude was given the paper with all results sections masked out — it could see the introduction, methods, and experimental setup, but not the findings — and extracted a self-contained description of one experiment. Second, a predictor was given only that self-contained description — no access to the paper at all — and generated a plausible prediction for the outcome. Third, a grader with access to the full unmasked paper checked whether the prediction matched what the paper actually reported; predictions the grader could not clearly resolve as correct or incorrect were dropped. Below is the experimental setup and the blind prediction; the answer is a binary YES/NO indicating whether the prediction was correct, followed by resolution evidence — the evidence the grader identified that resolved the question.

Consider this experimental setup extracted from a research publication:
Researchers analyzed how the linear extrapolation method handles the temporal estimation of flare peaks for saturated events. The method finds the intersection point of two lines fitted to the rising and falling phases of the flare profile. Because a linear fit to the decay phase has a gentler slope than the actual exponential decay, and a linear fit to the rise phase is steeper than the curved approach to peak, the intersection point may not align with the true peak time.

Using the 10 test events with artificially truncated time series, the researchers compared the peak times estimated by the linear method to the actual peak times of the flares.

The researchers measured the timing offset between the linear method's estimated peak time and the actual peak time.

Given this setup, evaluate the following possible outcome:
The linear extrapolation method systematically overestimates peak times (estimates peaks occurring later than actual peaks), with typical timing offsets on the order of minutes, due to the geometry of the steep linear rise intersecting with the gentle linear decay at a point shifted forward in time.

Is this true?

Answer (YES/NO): NO